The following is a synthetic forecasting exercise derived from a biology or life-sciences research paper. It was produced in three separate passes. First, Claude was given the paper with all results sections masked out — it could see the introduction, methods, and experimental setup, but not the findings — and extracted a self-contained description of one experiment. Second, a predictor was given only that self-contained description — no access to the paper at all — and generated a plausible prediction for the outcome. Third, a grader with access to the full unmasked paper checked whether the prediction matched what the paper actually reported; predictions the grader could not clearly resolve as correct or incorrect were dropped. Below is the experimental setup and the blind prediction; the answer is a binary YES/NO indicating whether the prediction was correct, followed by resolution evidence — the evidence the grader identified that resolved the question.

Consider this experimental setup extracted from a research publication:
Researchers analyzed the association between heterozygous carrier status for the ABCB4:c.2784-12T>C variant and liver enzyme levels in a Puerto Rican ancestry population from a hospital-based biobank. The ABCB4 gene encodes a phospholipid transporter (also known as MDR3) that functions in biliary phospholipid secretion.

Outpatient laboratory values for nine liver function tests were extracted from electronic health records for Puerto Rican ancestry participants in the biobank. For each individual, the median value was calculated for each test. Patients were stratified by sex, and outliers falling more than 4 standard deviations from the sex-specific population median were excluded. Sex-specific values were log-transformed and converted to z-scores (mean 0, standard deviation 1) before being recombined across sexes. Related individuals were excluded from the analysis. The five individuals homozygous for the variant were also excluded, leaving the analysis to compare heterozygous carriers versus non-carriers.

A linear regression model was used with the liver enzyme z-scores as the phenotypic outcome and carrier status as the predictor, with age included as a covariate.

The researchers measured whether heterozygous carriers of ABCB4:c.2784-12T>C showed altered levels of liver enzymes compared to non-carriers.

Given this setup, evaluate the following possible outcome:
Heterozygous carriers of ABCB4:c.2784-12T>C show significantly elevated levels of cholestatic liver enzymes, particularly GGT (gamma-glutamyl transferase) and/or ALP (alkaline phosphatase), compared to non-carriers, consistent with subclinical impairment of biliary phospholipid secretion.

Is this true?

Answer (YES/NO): NO